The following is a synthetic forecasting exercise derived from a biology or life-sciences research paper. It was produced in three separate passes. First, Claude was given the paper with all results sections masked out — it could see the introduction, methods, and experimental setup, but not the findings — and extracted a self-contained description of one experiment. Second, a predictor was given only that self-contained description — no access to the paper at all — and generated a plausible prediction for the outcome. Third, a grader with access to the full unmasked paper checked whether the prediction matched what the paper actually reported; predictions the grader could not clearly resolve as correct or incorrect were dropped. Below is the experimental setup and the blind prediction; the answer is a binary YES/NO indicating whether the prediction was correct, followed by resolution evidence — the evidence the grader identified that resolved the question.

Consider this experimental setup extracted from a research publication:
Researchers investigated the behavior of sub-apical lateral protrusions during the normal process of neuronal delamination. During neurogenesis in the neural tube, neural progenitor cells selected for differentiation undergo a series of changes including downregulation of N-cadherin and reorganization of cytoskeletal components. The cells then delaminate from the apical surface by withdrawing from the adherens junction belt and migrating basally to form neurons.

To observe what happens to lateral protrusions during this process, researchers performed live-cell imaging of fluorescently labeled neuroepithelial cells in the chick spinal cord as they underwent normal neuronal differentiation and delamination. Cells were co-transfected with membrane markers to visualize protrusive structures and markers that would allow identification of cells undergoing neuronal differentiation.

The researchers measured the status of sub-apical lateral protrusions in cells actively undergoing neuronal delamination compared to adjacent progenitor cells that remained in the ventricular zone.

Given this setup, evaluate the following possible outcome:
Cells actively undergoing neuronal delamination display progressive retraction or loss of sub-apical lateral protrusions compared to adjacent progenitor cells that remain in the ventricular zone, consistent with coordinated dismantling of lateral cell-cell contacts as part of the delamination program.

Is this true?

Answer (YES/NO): YES